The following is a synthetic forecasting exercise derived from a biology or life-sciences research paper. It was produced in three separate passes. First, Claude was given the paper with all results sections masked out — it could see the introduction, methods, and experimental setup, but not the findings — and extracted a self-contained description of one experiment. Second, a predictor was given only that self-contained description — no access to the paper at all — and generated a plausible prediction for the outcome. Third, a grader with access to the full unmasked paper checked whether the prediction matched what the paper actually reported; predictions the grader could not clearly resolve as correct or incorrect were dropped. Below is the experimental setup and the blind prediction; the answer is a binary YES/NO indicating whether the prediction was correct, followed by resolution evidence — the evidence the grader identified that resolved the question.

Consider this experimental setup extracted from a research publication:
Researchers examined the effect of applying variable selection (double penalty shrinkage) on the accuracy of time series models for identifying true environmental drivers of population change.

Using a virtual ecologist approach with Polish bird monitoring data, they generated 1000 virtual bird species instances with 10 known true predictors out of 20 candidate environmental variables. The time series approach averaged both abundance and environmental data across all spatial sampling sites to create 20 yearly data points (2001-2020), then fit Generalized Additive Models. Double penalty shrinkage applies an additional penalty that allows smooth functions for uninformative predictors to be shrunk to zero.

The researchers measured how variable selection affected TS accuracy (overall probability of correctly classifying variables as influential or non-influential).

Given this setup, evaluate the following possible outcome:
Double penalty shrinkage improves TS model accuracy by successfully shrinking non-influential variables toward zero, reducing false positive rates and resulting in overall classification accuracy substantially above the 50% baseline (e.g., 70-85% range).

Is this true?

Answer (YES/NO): NO